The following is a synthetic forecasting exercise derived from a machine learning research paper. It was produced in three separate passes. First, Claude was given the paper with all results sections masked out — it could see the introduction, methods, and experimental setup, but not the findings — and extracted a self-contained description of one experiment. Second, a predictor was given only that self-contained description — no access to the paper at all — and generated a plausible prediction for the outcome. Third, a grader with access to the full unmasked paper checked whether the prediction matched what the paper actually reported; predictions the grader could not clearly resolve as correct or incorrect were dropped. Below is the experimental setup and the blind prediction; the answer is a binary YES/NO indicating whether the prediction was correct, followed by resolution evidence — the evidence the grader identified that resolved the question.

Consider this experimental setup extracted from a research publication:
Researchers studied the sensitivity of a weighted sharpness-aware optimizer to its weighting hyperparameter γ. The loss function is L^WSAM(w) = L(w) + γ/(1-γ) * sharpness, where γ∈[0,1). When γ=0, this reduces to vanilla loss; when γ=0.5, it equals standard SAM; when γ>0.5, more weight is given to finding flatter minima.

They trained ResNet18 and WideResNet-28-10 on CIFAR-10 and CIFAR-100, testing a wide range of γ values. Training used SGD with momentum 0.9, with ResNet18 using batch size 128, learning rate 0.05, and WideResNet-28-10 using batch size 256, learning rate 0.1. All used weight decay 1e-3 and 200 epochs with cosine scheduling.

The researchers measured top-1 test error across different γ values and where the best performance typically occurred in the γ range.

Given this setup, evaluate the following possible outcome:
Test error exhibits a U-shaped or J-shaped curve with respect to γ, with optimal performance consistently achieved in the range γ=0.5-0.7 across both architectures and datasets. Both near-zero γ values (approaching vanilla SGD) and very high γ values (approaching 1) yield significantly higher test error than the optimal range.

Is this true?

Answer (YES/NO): NO